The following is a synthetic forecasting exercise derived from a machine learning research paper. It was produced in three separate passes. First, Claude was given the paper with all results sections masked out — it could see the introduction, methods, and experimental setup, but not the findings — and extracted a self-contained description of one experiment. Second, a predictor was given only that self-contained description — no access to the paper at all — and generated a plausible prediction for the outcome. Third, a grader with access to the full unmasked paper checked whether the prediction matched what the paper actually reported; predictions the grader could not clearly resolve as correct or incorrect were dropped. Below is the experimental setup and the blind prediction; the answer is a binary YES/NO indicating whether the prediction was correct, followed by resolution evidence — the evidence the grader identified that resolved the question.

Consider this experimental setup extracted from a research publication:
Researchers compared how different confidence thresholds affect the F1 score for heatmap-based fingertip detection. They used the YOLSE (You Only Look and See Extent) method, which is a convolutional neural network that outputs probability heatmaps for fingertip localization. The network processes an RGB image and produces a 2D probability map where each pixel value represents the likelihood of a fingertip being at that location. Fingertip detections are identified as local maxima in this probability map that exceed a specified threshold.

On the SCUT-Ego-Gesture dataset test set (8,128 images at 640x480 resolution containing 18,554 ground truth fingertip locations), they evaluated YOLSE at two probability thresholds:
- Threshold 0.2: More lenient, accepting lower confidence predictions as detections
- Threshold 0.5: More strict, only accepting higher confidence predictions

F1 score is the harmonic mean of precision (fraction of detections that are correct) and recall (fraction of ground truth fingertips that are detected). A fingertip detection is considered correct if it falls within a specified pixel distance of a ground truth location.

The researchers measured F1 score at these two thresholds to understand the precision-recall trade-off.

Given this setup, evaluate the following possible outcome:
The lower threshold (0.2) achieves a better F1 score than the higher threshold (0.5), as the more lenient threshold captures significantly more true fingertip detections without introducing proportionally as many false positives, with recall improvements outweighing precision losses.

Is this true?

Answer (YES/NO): NO